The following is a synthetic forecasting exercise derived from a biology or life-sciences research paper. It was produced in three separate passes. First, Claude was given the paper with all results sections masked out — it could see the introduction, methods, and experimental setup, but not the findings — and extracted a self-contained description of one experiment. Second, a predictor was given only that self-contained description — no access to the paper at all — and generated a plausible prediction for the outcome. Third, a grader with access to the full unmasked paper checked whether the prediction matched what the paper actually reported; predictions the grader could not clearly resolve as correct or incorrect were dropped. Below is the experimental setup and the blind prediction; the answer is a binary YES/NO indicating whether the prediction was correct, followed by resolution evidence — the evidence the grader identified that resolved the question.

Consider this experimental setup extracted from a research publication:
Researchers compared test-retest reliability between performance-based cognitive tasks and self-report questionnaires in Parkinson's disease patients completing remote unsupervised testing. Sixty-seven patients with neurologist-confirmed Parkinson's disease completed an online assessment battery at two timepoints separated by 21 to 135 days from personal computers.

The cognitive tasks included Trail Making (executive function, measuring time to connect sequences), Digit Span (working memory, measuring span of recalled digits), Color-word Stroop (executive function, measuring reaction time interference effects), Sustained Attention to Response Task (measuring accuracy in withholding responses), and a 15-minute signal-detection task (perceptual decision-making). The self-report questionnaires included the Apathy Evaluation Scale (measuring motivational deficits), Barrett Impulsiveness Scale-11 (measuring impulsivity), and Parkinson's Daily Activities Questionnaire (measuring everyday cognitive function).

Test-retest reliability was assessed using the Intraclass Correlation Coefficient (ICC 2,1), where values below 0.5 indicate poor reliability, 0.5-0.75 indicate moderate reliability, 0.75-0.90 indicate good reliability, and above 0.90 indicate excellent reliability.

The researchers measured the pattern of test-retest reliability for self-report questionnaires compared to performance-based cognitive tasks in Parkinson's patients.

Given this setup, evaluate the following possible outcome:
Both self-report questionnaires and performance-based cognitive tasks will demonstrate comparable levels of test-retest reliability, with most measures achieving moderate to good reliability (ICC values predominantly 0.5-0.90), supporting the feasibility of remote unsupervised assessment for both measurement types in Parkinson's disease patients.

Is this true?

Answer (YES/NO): NO